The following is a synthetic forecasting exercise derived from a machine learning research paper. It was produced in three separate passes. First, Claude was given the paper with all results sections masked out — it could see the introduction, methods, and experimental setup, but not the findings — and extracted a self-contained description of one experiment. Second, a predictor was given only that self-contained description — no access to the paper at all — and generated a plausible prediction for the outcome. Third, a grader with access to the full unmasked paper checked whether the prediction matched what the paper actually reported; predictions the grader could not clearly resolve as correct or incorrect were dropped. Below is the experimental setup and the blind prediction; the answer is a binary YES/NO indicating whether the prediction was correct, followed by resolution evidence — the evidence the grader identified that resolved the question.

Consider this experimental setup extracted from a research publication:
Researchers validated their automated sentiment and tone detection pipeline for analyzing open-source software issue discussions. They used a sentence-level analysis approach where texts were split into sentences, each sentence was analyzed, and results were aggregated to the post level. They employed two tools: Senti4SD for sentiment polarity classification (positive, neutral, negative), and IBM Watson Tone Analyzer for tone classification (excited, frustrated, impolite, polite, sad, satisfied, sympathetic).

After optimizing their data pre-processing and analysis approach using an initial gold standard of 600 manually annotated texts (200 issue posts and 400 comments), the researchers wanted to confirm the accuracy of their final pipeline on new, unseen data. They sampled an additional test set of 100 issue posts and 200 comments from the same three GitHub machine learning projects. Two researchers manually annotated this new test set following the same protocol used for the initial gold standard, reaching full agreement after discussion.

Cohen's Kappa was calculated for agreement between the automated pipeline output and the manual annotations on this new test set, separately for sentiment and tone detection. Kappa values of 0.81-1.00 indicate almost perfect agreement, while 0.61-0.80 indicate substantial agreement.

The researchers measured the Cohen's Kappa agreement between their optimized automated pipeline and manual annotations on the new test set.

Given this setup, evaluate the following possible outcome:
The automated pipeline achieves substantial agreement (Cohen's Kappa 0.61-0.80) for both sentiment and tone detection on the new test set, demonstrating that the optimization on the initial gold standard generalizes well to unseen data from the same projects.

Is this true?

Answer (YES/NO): NO